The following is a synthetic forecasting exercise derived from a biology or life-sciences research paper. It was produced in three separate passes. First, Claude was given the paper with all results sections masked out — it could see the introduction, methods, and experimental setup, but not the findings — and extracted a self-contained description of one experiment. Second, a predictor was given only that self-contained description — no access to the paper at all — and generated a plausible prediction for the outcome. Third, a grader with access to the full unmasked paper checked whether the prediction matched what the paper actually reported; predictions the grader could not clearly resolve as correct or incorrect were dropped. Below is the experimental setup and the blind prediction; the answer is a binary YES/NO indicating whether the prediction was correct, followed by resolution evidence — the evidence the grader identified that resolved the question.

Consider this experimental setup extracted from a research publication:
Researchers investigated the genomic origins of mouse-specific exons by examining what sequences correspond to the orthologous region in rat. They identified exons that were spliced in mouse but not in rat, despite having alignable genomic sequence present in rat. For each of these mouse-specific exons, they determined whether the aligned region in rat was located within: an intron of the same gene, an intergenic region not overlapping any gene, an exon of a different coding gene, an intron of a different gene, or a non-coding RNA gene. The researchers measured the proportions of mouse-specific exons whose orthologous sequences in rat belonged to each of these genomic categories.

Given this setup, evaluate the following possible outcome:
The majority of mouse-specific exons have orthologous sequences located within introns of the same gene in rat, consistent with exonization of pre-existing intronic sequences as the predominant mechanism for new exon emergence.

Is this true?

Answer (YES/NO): YES